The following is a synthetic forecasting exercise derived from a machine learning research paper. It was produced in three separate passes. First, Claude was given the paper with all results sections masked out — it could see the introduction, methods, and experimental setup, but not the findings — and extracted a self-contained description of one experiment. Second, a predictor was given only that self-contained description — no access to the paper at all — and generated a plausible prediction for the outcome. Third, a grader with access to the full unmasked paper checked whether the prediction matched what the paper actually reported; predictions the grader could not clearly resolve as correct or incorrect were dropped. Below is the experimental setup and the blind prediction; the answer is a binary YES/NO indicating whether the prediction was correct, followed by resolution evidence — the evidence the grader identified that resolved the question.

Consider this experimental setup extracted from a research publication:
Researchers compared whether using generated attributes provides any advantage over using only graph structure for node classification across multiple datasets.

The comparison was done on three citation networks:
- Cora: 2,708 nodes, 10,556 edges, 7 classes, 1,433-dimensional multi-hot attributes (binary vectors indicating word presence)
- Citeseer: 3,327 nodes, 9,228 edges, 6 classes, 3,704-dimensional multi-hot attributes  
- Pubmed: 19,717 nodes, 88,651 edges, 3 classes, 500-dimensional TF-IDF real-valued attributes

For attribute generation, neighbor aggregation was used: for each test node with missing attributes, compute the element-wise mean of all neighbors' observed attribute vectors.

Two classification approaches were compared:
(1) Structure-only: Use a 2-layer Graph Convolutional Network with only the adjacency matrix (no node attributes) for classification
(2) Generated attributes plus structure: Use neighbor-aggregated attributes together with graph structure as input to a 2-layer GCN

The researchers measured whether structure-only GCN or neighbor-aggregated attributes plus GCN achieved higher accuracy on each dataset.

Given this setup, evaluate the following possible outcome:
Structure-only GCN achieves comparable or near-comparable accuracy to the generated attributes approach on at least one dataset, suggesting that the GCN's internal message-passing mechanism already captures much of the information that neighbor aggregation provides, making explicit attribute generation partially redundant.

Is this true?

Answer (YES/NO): YES